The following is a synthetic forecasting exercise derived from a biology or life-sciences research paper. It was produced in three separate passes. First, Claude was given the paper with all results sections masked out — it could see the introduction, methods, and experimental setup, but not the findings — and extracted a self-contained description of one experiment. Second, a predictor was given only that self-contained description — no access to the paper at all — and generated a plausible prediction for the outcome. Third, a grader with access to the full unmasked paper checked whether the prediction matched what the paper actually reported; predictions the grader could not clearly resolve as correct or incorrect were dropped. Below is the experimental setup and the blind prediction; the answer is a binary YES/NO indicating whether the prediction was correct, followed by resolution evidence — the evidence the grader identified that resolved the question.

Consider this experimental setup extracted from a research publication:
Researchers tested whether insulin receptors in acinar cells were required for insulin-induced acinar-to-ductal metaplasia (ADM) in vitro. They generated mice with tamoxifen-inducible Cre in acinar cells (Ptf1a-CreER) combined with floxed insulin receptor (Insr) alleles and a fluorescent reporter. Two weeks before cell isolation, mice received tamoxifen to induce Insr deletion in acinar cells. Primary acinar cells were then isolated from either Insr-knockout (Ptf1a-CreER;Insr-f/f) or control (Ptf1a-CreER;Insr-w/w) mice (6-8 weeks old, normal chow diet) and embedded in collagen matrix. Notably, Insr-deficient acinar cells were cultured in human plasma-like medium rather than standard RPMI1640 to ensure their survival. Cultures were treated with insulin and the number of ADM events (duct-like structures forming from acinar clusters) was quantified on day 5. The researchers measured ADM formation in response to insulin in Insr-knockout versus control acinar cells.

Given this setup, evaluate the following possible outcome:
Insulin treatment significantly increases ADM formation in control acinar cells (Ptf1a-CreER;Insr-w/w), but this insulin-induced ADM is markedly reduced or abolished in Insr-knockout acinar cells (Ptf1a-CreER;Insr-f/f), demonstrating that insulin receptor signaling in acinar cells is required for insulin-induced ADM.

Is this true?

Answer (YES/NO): YES